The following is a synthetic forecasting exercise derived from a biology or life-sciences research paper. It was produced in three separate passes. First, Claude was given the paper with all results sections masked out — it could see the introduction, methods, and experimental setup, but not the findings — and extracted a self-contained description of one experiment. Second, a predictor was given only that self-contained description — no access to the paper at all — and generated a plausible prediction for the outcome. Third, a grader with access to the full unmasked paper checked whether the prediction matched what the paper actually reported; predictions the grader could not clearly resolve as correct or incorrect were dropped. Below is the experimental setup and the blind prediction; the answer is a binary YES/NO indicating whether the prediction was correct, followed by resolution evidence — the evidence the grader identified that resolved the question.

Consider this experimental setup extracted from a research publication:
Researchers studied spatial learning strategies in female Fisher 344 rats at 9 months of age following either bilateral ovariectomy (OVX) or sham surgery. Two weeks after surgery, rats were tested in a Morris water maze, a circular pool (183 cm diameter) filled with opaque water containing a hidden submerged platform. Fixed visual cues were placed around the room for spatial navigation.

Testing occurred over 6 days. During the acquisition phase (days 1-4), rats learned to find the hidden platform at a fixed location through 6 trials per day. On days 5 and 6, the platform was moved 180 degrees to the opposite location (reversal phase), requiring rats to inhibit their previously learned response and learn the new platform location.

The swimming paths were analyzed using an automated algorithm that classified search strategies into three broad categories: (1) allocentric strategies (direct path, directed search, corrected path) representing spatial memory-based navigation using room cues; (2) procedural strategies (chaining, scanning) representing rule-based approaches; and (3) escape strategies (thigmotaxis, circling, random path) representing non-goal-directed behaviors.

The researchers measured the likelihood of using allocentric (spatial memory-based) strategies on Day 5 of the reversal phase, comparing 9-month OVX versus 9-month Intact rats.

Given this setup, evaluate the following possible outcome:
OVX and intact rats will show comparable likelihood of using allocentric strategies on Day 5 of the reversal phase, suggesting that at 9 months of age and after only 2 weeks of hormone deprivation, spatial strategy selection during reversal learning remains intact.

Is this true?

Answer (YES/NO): NO